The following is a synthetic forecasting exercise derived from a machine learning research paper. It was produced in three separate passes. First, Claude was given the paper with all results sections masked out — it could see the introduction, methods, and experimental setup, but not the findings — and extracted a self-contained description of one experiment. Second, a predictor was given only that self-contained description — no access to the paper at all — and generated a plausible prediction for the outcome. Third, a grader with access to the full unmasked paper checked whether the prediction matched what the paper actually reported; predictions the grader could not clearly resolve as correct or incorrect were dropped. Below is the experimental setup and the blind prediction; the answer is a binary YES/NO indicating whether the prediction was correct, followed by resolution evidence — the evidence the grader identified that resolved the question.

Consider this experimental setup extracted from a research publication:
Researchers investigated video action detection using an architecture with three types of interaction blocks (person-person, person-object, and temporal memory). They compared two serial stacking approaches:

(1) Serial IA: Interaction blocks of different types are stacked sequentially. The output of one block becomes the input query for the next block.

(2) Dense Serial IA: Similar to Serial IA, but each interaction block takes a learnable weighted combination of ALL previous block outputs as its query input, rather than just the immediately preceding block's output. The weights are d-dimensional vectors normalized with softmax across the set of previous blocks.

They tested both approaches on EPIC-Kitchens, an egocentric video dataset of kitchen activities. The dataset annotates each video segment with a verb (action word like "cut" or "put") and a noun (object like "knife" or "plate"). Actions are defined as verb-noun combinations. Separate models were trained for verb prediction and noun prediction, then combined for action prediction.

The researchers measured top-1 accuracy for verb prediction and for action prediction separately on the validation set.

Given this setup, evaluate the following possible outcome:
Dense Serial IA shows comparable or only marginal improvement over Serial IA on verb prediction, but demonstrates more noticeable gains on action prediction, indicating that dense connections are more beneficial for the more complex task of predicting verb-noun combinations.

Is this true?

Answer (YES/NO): NO